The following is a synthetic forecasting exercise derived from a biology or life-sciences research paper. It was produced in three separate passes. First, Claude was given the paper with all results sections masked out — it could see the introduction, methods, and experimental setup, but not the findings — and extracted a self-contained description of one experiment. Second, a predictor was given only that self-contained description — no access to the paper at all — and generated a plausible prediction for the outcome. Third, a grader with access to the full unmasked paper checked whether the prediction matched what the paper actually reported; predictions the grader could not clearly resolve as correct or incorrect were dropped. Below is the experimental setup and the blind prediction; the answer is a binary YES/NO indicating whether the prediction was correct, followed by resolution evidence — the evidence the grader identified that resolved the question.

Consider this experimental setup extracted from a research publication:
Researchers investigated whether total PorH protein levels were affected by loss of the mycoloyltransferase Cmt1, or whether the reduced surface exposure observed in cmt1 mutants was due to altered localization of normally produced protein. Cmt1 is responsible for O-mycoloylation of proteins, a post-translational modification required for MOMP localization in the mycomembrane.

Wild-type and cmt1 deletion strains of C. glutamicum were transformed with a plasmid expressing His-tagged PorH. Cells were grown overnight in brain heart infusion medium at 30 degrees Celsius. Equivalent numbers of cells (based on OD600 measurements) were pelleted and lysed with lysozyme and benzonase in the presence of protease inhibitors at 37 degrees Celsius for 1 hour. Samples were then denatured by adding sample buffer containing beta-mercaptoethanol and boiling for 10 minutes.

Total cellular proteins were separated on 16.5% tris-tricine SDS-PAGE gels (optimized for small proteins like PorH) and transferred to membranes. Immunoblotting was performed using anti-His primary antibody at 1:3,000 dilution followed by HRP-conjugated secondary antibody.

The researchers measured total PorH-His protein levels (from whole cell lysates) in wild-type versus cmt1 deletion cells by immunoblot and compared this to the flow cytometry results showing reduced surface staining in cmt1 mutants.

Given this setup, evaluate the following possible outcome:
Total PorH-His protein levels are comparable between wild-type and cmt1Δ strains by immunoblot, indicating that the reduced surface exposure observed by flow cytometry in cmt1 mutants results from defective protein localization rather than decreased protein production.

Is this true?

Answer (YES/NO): NO